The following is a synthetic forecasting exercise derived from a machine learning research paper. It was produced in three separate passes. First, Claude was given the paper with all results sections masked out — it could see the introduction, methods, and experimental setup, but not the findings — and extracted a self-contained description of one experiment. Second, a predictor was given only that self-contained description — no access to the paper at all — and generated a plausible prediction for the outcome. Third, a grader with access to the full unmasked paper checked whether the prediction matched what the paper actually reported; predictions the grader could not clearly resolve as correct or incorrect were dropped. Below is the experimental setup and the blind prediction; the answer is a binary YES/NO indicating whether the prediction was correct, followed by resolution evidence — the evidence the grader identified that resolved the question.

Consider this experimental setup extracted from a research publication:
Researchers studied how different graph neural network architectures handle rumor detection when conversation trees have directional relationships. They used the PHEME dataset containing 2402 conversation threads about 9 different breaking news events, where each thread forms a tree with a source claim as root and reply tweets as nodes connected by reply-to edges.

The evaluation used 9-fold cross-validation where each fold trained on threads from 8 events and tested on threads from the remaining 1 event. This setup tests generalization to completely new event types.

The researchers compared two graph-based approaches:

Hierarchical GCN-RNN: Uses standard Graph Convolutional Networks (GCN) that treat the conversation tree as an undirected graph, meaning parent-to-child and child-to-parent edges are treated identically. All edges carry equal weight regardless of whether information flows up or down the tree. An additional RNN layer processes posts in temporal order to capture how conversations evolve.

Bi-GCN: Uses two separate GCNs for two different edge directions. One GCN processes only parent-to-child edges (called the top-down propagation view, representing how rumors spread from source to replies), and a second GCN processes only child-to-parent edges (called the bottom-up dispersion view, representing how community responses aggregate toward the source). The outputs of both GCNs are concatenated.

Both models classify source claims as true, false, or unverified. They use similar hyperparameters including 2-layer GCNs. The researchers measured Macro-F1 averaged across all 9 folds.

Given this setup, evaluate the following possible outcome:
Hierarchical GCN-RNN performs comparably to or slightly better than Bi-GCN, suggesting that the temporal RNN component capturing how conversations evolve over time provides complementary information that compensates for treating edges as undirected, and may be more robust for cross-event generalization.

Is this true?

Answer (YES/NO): YES